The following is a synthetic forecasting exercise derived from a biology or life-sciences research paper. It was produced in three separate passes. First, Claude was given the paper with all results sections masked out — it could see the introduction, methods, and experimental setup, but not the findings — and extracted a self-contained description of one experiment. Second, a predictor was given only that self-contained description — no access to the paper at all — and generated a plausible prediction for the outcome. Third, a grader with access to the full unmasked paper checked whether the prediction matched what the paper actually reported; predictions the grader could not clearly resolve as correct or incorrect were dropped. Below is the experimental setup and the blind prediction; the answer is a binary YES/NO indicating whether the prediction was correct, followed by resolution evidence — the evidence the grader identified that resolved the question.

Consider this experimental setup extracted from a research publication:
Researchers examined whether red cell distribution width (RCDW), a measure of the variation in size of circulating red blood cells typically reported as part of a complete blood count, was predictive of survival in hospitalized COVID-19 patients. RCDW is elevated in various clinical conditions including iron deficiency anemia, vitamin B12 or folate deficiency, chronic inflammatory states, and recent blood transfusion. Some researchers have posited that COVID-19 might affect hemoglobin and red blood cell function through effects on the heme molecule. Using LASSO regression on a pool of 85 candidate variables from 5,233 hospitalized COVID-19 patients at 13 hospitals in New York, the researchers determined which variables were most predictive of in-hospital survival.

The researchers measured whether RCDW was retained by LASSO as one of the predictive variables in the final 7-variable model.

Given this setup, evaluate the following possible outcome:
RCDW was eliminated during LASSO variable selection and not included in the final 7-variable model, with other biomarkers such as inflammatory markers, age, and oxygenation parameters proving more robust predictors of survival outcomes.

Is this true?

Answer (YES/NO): NO